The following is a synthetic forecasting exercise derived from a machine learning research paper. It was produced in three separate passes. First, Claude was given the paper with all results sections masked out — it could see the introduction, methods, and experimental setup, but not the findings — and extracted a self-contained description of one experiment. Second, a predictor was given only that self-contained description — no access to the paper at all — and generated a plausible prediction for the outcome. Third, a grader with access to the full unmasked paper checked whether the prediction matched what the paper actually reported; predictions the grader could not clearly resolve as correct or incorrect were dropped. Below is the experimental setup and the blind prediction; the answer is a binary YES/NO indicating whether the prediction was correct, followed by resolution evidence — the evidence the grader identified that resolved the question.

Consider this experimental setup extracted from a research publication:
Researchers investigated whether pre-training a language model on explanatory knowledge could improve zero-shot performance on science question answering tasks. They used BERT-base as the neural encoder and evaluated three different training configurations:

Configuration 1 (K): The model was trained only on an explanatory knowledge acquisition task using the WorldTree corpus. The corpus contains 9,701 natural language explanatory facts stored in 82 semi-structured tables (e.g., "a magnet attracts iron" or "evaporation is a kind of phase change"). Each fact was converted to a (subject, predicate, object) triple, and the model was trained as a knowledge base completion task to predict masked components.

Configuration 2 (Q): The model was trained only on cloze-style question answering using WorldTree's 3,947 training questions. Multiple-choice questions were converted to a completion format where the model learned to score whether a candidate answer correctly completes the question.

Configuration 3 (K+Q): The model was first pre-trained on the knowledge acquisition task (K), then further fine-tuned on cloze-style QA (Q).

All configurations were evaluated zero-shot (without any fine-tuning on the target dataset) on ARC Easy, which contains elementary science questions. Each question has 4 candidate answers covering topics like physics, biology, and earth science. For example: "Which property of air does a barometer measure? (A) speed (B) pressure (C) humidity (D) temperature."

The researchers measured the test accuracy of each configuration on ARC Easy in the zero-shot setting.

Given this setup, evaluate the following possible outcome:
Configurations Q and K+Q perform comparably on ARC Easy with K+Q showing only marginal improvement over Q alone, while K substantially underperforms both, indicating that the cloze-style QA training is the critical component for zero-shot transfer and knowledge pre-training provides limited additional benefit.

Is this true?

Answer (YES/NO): NO